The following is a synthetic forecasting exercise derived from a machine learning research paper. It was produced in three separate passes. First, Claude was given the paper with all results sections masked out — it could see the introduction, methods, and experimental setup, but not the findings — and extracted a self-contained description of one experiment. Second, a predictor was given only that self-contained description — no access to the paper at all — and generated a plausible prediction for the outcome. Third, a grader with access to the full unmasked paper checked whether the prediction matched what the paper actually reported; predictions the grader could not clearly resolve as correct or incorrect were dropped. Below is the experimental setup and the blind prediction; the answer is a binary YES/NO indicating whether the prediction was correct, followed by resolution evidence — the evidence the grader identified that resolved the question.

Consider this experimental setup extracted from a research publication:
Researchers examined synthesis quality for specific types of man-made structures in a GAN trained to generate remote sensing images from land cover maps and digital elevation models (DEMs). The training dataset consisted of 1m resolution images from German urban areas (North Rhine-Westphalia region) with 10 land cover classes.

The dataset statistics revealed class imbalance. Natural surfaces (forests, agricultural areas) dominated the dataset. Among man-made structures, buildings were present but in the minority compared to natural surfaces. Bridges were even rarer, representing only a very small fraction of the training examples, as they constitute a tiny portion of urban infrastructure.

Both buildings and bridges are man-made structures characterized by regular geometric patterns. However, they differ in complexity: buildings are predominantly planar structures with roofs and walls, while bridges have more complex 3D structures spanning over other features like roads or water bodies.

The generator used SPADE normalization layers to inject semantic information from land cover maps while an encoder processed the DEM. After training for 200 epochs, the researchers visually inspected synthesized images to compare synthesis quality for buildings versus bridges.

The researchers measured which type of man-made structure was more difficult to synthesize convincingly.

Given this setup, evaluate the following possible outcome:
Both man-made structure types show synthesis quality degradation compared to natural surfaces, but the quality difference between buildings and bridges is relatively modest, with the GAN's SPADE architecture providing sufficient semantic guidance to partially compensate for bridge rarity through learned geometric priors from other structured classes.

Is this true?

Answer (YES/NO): NO